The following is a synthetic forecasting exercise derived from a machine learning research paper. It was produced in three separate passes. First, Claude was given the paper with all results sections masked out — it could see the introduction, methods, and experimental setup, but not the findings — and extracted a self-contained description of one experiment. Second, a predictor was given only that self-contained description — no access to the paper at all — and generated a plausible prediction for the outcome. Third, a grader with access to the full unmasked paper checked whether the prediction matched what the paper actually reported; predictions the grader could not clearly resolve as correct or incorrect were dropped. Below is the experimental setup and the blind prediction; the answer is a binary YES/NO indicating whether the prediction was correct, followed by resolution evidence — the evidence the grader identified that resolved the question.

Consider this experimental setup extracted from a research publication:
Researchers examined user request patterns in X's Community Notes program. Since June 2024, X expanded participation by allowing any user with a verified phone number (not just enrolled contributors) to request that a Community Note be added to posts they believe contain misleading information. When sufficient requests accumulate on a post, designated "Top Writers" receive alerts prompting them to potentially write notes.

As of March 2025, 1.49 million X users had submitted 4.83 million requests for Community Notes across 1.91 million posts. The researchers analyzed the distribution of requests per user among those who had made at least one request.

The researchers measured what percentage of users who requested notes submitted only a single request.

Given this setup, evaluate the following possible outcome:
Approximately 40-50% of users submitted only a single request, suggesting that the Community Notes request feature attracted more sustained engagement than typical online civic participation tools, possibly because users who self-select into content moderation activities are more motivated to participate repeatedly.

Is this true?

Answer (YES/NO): NO